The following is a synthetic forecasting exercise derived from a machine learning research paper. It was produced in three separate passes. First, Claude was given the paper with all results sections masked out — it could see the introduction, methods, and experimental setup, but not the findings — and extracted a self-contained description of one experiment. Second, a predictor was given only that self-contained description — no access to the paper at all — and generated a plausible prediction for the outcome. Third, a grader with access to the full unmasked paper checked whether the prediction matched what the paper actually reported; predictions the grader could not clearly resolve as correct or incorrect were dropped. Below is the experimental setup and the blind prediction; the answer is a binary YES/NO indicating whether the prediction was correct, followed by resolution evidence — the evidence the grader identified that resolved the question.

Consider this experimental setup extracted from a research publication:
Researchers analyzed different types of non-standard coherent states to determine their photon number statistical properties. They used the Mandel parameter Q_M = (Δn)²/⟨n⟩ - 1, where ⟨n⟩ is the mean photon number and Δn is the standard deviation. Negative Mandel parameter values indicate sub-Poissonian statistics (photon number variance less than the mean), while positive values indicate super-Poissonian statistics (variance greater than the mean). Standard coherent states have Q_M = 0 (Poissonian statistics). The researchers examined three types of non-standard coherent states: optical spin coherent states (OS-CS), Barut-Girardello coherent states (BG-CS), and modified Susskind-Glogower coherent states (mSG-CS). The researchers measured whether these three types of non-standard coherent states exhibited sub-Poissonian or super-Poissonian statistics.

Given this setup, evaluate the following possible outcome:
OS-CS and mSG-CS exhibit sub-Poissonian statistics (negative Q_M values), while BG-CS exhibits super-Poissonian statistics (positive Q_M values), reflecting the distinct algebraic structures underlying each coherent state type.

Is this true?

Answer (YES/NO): NO